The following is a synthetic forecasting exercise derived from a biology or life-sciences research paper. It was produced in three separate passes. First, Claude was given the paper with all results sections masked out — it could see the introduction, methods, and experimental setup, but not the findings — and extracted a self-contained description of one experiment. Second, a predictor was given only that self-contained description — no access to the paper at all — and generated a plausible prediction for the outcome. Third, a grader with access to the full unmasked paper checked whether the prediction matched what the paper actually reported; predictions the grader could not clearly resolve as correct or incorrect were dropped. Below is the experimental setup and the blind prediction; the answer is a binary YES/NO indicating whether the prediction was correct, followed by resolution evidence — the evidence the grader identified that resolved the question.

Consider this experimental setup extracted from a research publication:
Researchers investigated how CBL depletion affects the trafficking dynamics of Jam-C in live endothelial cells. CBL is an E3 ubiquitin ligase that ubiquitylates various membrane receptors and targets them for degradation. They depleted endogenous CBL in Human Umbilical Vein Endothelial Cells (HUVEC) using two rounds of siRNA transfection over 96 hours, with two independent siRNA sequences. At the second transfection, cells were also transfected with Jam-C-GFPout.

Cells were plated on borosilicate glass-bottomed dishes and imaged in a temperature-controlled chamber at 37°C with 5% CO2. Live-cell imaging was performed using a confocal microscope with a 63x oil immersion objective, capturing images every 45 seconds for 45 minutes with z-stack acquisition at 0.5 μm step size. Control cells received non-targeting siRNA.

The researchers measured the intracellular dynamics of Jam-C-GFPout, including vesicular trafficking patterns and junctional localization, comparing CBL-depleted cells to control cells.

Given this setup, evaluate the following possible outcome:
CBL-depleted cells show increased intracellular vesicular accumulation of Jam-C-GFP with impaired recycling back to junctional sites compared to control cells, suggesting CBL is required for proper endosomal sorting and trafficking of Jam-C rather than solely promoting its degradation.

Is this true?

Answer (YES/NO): NO